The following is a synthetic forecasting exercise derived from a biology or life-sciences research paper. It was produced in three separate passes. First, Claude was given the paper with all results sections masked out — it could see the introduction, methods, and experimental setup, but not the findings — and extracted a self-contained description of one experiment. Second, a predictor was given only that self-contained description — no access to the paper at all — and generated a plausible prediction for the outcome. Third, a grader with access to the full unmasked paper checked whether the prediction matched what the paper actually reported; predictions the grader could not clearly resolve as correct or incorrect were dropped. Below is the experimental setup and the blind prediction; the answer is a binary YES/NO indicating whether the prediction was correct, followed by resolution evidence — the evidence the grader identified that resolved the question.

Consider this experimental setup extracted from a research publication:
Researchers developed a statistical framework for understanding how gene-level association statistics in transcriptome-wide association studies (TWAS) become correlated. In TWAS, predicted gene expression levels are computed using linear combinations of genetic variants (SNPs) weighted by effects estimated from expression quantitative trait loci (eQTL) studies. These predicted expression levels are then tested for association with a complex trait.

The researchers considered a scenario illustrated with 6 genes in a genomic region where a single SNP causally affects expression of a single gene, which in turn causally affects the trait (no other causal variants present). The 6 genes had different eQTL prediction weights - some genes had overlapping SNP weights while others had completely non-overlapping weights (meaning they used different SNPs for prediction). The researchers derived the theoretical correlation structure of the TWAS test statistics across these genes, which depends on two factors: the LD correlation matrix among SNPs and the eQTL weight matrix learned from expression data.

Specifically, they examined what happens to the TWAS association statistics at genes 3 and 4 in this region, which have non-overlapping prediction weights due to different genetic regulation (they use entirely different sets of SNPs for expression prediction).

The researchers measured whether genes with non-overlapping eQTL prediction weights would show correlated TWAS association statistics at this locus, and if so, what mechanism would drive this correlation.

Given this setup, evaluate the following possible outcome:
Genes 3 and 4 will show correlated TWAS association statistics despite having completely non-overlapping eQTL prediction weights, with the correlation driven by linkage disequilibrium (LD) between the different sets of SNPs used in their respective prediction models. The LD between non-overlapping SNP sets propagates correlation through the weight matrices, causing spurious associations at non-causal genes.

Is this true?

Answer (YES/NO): YES